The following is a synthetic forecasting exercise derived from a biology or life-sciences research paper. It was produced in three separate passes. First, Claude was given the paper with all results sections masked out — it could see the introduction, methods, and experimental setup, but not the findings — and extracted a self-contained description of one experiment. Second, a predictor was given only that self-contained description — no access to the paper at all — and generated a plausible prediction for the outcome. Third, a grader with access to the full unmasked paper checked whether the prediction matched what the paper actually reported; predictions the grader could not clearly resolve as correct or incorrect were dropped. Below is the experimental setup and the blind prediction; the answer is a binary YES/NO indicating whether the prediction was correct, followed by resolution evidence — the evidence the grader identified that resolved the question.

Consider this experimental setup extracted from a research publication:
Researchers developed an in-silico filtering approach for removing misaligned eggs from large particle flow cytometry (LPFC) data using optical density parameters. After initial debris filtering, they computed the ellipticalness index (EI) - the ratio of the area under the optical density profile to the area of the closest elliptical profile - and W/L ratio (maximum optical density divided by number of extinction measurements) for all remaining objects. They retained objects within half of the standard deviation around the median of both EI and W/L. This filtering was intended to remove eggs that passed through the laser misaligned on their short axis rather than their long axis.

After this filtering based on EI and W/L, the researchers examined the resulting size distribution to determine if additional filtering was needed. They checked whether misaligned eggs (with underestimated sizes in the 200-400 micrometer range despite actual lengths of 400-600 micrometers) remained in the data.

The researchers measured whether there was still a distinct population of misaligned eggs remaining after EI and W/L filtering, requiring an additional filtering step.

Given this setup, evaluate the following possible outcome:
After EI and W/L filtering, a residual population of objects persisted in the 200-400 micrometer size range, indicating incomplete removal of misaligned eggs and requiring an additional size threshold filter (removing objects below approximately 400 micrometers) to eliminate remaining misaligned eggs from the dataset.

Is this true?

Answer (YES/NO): NO